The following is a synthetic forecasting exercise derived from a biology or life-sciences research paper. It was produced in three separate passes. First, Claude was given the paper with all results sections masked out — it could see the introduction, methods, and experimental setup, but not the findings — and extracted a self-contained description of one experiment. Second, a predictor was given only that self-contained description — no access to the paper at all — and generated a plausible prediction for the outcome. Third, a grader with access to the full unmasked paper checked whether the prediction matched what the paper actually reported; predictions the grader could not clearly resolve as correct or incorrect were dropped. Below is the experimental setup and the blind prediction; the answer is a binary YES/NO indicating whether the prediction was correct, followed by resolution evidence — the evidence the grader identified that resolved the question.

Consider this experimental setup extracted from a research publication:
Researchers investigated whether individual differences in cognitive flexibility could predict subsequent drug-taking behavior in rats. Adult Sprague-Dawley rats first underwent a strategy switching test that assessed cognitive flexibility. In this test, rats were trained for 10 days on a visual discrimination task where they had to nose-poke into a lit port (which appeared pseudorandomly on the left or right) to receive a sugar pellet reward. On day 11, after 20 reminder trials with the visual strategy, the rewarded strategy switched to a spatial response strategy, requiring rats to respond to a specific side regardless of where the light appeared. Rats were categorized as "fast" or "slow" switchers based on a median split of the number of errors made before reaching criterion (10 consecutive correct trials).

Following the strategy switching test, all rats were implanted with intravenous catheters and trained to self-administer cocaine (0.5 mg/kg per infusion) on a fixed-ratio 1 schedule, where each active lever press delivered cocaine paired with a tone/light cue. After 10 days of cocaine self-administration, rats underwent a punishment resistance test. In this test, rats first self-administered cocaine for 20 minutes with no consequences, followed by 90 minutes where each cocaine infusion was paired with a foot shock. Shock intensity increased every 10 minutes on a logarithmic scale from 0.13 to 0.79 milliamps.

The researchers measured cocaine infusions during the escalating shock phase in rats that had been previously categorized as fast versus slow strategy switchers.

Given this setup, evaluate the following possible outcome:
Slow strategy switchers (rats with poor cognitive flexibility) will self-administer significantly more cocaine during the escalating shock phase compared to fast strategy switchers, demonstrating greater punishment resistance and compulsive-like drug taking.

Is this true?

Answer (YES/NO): YES